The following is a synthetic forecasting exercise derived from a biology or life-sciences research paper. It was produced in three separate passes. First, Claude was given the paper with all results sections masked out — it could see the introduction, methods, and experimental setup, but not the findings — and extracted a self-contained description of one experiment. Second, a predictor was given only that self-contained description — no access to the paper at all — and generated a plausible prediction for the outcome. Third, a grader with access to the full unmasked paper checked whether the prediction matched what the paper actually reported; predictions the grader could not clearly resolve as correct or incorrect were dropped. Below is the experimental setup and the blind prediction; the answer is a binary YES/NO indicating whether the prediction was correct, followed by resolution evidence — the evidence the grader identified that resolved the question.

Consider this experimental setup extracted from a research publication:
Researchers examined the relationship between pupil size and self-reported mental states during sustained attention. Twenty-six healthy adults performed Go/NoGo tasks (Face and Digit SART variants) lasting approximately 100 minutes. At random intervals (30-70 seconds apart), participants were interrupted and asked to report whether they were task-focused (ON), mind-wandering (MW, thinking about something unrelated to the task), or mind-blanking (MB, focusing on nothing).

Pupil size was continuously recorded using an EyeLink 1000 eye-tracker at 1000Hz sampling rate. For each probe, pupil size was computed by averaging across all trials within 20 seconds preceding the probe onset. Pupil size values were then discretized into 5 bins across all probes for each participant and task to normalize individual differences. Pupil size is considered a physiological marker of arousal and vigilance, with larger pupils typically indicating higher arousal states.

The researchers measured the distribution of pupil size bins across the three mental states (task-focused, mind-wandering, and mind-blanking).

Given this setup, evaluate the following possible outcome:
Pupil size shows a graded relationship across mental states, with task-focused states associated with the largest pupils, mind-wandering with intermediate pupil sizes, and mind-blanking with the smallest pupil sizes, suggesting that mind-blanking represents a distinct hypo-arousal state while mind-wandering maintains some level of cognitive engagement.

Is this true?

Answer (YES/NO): NO